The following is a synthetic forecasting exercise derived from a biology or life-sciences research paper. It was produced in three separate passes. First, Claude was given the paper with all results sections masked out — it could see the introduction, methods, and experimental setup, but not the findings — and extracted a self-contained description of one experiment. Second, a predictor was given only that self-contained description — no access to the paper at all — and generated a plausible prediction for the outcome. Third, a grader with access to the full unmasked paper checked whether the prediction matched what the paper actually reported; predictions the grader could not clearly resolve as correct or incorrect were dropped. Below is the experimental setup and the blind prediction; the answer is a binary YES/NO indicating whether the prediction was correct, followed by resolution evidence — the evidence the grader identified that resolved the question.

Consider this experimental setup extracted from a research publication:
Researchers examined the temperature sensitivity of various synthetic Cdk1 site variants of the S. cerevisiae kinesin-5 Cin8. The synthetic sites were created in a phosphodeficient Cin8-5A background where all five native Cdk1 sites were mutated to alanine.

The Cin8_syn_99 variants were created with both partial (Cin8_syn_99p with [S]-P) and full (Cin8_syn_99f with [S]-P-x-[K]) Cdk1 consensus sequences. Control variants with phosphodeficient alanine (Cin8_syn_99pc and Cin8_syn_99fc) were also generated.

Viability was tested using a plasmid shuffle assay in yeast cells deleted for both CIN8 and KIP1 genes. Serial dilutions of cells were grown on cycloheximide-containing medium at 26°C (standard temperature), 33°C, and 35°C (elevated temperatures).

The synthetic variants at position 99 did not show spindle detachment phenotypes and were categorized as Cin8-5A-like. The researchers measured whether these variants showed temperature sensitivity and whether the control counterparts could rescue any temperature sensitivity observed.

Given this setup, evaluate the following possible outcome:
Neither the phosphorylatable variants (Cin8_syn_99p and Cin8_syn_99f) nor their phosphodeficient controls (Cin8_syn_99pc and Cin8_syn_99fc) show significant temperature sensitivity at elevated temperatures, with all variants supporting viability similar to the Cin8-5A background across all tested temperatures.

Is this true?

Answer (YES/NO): NO